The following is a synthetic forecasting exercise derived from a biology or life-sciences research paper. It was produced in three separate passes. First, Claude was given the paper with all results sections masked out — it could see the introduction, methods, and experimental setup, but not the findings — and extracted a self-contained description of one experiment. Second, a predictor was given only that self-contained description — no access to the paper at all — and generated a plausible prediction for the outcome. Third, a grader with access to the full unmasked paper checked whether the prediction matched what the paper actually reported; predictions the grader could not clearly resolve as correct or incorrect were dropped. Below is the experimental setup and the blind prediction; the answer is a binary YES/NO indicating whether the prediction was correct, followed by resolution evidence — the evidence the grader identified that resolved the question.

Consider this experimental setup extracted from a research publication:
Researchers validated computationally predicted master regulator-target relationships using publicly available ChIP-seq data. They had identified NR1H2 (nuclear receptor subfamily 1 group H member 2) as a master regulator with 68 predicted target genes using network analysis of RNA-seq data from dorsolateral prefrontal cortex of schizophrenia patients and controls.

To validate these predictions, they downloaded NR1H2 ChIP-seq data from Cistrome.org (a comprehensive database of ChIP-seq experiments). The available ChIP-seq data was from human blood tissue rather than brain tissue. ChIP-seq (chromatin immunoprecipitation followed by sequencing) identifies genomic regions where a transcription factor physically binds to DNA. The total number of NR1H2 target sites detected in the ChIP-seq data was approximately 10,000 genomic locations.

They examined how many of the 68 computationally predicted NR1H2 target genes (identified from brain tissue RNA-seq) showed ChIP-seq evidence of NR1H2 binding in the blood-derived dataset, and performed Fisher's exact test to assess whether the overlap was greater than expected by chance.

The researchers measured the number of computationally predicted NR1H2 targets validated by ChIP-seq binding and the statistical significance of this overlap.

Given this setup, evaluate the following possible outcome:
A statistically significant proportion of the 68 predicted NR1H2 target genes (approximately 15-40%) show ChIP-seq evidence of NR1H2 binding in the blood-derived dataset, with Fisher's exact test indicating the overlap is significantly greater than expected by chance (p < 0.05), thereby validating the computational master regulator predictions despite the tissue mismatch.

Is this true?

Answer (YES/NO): NO